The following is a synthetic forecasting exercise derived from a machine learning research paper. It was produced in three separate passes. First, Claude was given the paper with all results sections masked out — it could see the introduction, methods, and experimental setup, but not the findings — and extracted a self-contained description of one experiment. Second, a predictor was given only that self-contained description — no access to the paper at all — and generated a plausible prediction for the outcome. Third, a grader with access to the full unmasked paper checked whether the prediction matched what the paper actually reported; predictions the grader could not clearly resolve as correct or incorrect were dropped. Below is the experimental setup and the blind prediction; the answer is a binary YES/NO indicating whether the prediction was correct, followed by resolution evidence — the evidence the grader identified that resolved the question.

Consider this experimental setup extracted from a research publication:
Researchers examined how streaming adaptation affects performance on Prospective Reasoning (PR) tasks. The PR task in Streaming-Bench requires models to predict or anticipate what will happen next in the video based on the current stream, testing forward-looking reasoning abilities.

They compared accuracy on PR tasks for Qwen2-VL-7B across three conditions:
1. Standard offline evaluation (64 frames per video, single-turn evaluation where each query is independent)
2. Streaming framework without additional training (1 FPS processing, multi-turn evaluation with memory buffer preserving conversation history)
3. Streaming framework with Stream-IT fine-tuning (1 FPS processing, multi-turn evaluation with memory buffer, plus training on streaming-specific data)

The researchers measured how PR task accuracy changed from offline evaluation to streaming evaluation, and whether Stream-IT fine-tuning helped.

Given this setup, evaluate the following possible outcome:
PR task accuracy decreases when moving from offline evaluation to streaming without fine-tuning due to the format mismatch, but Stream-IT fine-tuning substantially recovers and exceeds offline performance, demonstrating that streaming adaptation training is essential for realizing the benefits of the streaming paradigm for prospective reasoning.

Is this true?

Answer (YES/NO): NO